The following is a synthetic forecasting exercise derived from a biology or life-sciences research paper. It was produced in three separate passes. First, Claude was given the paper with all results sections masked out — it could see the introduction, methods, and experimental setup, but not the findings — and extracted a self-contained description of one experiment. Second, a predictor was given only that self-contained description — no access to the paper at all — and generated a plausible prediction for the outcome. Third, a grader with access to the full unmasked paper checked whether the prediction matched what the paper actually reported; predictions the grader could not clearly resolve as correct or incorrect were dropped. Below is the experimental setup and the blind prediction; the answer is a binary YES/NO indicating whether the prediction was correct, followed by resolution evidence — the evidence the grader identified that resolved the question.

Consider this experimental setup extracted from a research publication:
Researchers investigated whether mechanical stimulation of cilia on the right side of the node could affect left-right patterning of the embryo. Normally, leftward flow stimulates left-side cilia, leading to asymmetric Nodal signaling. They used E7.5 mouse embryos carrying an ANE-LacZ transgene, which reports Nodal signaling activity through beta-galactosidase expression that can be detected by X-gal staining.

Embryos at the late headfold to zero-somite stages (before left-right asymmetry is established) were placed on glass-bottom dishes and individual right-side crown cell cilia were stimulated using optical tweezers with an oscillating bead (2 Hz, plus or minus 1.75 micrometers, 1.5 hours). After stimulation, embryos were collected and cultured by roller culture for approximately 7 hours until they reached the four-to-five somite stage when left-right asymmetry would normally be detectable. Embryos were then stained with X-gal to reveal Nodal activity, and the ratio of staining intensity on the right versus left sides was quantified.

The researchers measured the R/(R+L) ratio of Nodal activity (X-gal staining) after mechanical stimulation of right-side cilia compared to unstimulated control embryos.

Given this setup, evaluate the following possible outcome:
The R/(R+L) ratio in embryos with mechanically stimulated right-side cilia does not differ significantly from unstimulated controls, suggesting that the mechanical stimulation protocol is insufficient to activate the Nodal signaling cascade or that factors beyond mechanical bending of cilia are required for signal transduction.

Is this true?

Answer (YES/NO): NO